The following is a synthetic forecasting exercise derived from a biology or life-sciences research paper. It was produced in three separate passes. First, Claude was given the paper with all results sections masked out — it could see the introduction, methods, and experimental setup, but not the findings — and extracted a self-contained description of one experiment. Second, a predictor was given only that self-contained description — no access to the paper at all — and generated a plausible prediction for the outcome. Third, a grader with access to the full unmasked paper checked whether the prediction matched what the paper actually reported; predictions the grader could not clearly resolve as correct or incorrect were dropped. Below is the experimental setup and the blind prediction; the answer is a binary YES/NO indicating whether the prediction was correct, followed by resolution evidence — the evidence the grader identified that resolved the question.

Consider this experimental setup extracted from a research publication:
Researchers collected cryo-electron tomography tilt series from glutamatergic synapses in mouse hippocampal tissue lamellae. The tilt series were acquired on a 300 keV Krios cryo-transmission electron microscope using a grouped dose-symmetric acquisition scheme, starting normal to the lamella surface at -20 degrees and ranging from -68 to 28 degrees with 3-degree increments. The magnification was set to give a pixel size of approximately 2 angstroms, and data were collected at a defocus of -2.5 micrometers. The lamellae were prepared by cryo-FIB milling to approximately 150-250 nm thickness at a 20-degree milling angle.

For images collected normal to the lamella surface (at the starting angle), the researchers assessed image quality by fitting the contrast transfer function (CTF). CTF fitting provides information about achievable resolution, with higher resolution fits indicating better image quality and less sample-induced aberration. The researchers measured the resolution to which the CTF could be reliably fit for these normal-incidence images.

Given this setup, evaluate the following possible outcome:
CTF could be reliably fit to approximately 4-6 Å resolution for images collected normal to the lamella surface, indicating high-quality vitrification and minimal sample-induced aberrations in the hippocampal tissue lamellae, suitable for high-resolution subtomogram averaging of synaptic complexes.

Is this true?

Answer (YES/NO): NO